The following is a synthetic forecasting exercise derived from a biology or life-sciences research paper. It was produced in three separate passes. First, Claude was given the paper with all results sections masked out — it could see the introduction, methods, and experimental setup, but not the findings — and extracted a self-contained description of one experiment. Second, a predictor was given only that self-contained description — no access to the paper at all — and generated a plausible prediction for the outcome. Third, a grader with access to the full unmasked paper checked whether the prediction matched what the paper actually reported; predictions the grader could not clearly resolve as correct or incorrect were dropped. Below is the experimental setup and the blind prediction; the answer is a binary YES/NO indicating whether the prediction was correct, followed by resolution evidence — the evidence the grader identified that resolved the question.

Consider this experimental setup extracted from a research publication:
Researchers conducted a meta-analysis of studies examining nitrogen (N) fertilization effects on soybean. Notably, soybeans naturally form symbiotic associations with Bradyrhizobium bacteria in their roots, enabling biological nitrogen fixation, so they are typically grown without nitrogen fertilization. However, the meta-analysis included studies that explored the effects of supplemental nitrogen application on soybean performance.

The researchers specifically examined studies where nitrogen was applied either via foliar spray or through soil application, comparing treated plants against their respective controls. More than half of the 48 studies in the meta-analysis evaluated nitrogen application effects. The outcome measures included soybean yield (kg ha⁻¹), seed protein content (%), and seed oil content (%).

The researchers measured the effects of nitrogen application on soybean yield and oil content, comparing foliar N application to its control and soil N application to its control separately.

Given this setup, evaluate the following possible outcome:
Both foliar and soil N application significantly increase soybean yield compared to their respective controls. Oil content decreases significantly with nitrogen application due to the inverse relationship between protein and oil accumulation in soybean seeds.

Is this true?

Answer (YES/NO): NO